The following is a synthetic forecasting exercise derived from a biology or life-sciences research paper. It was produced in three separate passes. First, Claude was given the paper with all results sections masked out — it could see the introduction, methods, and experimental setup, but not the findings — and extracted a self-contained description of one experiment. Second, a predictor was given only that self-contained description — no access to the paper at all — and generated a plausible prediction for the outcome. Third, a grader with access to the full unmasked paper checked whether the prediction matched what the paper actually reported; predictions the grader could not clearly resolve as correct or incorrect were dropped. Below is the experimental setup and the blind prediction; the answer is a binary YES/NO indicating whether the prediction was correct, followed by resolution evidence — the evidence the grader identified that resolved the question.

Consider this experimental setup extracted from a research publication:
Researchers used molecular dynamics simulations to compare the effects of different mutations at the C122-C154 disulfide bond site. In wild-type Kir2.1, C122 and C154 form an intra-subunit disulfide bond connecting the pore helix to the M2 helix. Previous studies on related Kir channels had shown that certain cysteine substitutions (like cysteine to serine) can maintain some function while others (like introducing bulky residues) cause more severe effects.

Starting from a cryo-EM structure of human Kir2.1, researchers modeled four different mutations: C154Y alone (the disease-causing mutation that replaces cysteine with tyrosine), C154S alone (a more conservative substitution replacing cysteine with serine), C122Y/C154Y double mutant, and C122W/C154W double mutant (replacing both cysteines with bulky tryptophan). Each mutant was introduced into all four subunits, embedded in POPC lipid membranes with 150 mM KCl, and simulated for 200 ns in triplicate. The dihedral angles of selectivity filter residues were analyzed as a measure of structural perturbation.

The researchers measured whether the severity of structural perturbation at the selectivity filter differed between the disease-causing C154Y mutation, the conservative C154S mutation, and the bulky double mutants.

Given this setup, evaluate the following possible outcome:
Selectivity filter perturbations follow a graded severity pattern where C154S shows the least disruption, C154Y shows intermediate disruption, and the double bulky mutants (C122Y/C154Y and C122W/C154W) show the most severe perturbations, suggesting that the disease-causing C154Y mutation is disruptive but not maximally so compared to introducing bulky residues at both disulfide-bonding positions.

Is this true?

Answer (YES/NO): NO